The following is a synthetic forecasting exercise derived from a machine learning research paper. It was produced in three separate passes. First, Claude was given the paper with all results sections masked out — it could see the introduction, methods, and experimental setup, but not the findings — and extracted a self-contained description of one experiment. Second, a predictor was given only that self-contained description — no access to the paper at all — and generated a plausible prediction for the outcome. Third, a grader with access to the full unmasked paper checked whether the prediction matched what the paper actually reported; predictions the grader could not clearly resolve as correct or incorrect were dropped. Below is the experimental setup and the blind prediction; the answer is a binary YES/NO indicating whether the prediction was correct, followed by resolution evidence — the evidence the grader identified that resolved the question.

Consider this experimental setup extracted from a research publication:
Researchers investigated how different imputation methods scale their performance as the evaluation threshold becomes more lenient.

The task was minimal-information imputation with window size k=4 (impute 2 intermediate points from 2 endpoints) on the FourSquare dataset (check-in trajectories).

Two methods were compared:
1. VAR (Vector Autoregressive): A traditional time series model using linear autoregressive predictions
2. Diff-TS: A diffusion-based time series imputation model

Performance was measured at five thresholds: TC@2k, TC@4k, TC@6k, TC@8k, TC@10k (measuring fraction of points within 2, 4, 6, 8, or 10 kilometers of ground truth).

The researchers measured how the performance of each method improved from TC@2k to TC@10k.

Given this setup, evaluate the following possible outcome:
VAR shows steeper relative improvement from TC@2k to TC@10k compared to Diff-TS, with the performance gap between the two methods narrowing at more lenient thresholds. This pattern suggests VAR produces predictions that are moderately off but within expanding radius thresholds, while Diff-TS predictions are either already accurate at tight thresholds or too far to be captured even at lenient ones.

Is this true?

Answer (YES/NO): NO